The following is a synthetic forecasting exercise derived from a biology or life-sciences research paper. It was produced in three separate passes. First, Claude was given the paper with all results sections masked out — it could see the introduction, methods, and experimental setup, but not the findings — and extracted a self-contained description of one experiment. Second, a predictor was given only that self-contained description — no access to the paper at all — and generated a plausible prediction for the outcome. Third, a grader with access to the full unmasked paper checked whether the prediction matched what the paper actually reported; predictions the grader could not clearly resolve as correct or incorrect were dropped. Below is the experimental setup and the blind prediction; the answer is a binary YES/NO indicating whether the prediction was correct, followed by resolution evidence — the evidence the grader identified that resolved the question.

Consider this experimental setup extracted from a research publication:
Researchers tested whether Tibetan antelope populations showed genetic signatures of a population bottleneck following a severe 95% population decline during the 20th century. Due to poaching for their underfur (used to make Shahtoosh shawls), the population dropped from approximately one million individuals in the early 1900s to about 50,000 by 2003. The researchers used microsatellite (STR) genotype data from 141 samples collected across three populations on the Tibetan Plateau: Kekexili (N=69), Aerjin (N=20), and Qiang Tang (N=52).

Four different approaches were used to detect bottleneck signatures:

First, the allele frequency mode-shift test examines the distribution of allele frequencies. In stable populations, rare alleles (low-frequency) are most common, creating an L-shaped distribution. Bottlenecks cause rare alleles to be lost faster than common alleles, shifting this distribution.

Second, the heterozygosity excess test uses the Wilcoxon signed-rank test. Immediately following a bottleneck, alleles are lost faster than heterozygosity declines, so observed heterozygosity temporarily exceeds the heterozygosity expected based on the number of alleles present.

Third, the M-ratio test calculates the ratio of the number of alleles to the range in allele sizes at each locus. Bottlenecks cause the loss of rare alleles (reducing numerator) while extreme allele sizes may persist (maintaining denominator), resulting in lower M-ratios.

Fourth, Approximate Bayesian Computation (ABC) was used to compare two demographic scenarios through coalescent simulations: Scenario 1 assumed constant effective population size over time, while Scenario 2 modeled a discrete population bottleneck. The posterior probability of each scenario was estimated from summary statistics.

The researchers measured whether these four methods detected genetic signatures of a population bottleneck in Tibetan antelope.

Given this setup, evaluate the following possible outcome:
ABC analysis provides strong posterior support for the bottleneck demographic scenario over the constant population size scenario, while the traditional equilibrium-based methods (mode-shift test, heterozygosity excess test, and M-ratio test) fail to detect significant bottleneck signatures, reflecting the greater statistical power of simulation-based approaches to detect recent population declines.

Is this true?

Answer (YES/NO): NO